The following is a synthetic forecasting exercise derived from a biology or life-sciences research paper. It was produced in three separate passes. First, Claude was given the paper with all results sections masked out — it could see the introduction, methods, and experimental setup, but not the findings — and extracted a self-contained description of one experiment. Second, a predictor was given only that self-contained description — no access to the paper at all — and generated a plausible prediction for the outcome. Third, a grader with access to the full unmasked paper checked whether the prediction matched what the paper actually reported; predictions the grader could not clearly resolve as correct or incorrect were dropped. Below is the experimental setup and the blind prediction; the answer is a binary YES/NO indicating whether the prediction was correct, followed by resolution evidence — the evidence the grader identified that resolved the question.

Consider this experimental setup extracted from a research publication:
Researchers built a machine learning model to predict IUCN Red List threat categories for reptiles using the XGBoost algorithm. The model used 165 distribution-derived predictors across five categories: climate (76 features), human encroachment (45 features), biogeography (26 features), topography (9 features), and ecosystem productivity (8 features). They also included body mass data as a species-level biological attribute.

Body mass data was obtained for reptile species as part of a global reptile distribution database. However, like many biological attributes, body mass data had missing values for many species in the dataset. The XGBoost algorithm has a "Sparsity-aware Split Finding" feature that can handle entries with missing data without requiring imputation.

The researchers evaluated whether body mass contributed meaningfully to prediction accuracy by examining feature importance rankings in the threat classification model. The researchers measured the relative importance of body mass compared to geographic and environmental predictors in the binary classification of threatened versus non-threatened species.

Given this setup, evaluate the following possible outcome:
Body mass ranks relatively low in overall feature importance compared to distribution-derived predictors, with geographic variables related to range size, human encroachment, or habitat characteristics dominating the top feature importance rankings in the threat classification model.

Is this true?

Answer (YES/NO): YES